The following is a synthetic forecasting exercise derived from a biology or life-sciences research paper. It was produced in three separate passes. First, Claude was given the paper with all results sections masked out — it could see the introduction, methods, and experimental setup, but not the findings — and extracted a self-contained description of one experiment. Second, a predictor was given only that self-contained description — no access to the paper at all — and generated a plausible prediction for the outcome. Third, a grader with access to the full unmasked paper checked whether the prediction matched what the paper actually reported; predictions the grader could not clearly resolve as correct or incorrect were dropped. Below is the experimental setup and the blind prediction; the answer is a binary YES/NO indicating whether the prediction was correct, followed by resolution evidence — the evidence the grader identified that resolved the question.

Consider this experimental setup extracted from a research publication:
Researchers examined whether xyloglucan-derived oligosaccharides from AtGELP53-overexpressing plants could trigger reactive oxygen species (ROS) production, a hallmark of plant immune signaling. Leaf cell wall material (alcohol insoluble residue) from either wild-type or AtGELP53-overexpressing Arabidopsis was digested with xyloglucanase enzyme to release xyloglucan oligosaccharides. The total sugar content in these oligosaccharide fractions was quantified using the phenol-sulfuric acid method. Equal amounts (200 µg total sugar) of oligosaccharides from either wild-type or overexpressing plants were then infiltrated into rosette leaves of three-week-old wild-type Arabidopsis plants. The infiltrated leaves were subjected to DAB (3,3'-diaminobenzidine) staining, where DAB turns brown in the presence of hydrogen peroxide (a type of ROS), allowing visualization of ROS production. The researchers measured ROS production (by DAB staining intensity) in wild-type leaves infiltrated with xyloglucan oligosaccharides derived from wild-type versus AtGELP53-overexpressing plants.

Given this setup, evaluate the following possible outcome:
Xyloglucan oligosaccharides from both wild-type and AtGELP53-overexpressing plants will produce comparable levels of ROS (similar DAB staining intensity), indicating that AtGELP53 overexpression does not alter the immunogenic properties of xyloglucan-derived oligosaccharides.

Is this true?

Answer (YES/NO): NO